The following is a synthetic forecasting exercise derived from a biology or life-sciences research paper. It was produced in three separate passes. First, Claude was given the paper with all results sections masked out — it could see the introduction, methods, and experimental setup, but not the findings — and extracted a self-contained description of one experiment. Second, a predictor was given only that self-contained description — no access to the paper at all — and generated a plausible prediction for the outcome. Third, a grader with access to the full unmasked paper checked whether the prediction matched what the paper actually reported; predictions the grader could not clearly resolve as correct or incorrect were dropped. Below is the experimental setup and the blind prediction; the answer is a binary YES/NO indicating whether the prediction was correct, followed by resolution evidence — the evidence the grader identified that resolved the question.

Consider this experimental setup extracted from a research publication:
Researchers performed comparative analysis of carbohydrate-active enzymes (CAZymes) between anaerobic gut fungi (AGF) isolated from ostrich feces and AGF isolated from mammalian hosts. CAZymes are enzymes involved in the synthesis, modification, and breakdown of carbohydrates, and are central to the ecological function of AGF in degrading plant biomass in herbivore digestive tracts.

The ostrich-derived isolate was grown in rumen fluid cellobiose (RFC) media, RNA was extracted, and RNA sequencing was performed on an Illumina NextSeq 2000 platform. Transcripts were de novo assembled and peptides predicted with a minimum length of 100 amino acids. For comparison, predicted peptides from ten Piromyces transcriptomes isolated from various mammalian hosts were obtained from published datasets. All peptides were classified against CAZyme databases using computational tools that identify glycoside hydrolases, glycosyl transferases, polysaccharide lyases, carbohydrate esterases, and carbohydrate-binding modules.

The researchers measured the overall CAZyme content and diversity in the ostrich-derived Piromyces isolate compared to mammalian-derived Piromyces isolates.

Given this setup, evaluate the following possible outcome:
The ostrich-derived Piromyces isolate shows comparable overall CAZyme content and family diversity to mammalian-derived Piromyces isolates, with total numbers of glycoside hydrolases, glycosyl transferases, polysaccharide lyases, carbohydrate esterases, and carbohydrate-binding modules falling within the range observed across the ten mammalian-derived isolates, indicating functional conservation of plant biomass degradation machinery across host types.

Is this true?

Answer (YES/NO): YES